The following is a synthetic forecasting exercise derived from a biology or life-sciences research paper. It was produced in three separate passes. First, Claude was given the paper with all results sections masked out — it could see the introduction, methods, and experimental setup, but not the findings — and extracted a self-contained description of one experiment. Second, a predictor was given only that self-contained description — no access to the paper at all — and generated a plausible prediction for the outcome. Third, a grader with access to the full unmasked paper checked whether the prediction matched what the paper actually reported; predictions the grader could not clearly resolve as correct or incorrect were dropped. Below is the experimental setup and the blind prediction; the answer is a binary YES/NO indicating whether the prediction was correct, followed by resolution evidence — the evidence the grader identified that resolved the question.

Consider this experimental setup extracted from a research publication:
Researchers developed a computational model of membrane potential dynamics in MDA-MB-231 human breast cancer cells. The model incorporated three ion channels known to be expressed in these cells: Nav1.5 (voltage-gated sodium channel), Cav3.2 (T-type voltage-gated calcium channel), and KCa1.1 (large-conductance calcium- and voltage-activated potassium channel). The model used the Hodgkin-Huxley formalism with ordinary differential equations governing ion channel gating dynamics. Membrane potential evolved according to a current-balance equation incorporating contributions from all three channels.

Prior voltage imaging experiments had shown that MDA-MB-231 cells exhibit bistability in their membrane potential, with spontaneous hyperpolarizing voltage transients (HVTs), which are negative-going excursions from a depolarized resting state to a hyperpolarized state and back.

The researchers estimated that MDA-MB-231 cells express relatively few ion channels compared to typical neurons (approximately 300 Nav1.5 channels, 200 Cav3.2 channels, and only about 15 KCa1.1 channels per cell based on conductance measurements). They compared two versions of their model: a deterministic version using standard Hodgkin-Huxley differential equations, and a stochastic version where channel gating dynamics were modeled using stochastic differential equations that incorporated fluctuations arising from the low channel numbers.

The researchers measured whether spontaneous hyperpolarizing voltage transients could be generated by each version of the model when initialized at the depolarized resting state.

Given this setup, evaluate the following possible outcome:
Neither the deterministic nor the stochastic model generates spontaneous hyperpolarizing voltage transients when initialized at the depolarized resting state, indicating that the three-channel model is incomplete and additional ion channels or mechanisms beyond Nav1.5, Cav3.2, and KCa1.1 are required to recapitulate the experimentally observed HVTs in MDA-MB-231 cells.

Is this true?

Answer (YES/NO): NO